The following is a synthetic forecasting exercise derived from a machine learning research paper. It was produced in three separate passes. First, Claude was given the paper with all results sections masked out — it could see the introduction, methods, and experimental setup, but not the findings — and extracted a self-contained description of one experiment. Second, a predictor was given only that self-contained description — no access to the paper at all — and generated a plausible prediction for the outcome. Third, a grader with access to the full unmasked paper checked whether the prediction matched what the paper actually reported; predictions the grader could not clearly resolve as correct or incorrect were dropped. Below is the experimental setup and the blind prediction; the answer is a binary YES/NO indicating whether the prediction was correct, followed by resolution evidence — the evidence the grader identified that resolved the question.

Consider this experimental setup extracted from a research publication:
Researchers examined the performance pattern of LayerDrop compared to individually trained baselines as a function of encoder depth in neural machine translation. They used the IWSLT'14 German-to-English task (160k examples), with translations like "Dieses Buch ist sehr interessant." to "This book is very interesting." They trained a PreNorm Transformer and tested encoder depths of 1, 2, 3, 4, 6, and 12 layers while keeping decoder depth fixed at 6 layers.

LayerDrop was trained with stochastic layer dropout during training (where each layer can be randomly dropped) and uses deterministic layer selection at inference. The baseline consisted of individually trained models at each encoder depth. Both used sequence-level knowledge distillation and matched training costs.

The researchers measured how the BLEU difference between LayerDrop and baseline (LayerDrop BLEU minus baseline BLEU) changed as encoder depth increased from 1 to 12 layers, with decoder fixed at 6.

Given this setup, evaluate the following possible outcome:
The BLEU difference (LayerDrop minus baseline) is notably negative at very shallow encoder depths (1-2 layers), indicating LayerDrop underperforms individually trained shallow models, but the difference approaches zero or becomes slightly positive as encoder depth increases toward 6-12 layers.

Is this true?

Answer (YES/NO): NO